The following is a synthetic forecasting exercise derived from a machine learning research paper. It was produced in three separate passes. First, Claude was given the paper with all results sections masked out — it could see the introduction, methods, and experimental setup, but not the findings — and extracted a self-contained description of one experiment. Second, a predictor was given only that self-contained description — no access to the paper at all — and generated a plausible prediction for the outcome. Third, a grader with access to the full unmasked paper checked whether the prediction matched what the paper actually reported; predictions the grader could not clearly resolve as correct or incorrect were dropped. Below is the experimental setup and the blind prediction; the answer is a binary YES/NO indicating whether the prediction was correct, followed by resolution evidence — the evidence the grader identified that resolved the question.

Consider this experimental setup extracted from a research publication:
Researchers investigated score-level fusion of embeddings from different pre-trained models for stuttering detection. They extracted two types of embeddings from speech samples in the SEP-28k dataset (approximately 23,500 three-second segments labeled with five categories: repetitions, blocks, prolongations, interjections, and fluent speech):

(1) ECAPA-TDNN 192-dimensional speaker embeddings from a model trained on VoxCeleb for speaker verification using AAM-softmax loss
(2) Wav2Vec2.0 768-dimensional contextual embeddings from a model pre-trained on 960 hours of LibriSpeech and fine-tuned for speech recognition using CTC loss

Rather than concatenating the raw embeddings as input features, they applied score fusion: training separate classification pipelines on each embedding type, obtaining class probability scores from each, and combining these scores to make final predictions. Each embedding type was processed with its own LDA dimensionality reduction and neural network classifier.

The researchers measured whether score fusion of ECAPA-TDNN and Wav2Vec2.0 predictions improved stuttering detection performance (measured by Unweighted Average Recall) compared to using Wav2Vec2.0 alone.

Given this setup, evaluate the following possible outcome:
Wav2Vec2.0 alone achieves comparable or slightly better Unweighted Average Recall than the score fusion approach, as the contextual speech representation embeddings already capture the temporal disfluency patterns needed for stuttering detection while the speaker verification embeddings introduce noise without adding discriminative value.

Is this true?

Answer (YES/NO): YES